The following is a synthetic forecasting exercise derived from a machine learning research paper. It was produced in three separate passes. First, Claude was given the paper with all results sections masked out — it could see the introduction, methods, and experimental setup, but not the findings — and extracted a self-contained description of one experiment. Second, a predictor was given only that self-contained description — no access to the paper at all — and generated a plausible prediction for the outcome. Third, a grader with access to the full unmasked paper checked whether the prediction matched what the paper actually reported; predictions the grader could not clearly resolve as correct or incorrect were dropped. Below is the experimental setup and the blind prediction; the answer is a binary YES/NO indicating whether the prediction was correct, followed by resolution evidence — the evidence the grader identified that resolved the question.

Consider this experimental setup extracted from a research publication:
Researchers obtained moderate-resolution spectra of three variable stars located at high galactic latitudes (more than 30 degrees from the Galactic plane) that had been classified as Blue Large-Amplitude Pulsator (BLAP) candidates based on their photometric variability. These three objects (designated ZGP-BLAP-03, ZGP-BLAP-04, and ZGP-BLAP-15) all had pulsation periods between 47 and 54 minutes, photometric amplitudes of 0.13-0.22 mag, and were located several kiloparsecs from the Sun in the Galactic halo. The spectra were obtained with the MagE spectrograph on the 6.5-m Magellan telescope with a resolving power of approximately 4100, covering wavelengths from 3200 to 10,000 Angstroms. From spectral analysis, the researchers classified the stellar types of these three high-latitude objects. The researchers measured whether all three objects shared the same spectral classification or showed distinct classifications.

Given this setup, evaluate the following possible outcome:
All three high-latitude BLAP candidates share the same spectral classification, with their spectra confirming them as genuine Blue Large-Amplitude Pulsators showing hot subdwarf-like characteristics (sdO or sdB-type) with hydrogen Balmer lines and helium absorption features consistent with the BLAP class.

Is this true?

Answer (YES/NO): NO